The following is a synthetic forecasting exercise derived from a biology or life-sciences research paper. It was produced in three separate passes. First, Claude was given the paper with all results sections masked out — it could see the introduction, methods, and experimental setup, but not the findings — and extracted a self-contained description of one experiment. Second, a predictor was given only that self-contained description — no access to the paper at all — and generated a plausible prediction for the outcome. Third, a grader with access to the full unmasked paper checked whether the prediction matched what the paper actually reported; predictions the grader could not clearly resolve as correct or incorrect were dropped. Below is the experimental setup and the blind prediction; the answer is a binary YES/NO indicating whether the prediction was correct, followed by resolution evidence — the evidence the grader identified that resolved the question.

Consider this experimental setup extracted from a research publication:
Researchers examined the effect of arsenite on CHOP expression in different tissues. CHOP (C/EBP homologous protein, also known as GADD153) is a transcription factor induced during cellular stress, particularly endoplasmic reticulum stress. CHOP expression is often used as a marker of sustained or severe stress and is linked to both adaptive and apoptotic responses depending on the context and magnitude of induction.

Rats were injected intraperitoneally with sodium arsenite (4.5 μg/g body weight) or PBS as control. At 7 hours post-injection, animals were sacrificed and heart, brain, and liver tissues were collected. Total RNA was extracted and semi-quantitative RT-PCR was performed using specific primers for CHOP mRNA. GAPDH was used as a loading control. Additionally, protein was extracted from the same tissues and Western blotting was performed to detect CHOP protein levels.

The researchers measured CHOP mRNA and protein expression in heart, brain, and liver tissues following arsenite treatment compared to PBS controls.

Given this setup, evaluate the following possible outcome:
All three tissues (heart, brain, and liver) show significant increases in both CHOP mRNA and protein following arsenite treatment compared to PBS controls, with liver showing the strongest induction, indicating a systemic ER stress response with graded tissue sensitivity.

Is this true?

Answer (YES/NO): NO